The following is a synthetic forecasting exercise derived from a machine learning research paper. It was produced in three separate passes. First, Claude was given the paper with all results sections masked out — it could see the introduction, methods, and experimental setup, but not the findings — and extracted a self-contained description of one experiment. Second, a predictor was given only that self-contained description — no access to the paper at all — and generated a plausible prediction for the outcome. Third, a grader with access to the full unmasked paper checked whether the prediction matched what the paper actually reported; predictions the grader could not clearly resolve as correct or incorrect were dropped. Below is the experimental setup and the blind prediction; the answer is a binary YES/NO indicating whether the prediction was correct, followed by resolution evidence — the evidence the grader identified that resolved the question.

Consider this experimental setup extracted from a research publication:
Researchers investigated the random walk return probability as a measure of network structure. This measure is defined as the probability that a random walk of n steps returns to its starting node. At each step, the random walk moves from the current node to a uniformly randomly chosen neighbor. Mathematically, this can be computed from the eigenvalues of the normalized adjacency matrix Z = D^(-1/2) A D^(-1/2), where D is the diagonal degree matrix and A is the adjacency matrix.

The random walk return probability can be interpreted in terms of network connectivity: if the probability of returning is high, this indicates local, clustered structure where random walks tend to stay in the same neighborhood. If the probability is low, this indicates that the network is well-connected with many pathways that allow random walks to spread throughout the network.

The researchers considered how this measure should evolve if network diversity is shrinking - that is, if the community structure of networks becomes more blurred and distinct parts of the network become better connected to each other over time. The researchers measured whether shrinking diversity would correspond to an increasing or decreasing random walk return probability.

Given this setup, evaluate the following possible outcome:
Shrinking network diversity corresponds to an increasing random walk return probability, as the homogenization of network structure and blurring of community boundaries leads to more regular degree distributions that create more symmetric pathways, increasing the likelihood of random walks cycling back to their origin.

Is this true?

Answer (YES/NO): NO